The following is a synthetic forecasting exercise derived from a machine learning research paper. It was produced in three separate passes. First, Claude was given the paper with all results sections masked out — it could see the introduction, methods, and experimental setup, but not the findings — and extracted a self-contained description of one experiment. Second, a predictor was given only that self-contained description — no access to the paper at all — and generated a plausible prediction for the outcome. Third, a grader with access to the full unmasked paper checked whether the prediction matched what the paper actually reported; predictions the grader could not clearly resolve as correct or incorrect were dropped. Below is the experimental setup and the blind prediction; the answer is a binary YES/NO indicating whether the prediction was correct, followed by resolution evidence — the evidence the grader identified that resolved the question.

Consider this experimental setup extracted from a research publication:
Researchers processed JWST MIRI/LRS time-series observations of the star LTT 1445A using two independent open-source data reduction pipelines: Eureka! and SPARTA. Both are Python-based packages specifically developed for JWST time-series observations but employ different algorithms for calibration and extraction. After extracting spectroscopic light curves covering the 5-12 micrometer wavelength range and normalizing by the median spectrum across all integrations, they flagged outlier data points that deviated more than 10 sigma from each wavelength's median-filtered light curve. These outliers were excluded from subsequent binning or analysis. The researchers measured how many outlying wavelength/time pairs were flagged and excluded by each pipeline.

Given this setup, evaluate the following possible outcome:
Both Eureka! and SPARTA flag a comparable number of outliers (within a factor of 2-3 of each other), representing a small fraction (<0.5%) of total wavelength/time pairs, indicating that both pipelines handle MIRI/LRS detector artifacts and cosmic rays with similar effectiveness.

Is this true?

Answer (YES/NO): NO